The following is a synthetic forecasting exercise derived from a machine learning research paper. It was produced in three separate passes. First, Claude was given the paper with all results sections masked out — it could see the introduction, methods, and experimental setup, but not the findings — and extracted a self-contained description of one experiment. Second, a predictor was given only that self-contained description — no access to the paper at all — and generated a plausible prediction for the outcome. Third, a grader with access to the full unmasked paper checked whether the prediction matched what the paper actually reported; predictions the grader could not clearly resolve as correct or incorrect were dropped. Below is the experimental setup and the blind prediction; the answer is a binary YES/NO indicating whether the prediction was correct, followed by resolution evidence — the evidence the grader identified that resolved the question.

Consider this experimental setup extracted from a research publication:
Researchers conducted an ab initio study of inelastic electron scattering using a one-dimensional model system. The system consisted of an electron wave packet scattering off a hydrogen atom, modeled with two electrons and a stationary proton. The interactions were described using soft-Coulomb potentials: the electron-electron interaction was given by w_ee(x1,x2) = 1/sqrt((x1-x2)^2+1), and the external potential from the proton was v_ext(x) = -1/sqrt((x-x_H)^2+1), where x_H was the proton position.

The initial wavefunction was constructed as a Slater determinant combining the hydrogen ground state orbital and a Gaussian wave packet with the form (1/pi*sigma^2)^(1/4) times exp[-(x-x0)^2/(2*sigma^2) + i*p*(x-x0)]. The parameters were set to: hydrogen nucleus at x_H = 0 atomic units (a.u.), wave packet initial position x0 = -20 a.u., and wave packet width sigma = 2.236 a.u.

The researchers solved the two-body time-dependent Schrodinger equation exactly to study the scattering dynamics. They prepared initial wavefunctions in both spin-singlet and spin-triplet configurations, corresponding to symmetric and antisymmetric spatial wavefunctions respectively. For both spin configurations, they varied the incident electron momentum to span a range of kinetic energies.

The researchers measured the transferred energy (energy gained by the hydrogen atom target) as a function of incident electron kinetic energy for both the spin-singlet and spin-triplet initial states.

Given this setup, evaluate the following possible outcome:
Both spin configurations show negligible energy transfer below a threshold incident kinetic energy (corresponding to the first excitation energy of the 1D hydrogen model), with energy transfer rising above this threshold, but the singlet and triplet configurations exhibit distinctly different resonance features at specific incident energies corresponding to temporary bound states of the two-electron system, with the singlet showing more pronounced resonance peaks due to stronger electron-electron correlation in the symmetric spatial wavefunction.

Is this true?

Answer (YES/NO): NO